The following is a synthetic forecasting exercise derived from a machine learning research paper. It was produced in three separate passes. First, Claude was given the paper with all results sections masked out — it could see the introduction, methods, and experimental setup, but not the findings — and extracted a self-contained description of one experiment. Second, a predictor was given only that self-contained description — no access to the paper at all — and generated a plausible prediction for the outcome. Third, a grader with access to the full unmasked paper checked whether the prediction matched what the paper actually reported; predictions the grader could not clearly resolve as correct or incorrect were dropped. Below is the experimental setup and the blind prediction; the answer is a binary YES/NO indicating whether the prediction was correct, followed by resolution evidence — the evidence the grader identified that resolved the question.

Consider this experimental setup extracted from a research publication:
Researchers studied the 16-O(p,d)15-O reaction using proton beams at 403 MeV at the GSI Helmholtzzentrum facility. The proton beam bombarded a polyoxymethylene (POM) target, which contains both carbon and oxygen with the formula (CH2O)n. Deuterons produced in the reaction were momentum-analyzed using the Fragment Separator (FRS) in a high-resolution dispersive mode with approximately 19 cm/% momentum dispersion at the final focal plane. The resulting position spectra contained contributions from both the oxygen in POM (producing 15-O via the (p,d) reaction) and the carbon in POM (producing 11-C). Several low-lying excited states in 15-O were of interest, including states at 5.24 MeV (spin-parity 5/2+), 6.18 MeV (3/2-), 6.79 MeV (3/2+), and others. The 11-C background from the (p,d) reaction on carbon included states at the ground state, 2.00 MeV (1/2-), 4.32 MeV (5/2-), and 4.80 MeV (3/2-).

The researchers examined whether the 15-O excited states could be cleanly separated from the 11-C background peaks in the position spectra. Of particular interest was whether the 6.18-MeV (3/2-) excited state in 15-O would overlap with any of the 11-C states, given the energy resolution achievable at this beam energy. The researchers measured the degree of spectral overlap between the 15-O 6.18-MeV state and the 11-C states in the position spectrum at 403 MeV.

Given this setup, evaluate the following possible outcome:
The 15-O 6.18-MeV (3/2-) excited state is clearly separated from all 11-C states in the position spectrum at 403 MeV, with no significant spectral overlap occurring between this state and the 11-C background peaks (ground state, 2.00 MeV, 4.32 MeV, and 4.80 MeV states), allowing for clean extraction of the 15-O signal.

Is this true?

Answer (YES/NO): NO